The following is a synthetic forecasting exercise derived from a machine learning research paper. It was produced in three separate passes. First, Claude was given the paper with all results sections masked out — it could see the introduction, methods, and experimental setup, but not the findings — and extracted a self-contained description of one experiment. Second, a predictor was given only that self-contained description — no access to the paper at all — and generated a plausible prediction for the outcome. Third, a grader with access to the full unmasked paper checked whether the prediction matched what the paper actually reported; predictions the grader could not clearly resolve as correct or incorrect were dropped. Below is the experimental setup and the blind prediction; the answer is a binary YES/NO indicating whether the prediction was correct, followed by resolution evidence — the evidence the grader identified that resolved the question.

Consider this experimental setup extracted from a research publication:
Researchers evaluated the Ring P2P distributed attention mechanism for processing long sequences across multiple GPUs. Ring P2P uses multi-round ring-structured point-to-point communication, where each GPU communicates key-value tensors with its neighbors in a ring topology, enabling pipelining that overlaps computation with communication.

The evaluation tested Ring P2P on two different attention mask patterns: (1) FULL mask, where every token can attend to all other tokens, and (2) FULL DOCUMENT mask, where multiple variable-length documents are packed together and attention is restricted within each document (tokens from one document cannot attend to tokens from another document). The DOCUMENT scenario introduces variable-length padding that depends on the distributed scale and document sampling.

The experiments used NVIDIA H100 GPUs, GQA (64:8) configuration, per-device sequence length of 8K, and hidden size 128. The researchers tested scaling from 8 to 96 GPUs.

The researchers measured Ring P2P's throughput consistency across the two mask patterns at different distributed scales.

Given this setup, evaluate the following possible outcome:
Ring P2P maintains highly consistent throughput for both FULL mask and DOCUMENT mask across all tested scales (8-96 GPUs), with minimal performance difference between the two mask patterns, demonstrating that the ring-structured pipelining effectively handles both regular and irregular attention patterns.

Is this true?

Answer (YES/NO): NO